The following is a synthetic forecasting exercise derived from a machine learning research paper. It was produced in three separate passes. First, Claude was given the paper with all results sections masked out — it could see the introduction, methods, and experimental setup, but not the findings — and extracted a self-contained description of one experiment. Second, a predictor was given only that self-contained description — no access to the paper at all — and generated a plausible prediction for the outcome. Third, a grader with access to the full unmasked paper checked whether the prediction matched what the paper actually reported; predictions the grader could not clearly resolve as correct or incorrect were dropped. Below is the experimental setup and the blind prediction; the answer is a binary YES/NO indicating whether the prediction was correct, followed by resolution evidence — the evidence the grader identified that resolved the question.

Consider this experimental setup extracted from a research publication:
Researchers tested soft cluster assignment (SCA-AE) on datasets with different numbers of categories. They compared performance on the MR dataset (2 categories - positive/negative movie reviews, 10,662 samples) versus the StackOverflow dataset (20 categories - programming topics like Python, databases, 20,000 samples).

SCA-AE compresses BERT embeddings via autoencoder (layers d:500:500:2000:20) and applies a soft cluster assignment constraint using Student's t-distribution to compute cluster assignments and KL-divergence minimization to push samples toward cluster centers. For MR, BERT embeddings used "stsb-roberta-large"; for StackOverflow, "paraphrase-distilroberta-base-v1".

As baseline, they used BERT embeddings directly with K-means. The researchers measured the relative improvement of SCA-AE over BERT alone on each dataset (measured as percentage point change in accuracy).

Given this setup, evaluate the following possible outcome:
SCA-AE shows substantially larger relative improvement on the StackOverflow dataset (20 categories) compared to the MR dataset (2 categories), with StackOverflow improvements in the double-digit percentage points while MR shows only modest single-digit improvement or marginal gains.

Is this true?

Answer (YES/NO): NO